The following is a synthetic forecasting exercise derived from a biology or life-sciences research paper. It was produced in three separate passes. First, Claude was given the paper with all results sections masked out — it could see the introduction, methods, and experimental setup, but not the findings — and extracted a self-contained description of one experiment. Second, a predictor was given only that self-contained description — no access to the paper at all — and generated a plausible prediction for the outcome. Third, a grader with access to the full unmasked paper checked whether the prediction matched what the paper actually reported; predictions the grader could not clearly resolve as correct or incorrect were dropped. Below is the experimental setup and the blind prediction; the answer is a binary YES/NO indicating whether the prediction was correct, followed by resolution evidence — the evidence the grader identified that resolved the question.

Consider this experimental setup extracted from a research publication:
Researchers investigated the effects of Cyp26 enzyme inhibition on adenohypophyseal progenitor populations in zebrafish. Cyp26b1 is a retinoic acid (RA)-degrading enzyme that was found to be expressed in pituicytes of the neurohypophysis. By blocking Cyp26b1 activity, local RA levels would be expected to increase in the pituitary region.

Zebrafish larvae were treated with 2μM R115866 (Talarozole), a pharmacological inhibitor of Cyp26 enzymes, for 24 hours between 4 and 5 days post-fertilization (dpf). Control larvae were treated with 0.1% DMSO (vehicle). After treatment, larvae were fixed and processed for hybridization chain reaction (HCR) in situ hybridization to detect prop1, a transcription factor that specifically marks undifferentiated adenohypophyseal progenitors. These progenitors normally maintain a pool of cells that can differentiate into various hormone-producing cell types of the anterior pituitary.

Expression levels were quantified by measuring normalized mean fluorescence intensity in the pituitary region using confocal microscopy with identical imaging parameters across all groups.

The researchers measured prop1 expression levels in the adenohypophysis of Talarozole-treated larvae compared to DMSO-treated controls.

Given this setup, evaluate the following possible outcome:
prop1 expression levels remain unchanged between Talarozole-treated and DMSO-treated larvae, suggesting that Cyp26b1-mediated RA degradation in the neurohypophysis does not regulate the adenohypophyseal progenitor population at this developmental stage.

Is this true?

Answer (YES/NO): NO